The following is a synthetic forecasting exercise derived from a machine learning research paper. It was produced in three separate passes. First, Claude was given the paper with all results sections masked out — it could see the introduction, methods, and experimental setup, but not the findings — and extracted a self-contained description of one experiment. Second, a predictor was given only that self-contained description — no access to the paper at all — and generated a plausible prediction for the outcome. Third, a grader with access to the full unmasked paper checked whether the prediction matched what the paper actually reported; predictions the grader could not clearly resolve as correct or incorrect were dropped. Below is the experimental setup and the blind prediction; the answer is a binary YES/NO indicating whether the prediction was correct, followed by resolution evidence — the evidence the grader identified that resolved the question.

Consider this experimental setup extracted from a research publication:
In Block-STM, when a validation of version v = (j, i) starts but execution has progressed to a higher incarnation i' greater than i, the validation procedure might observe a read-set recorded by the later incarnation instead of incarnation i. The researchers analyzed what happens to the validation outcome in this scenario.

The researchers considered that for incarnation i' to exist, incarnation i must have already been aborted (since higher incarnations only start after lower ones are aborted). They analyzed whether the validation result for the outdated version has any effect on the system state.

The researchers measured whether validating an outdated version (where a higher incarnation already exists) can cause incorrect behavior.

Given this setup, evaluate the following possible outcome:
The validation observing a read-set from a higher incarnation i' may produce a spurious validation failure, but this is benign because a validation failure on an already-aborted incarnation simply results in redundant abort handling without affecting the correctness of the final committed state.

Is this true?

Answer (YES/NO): NO